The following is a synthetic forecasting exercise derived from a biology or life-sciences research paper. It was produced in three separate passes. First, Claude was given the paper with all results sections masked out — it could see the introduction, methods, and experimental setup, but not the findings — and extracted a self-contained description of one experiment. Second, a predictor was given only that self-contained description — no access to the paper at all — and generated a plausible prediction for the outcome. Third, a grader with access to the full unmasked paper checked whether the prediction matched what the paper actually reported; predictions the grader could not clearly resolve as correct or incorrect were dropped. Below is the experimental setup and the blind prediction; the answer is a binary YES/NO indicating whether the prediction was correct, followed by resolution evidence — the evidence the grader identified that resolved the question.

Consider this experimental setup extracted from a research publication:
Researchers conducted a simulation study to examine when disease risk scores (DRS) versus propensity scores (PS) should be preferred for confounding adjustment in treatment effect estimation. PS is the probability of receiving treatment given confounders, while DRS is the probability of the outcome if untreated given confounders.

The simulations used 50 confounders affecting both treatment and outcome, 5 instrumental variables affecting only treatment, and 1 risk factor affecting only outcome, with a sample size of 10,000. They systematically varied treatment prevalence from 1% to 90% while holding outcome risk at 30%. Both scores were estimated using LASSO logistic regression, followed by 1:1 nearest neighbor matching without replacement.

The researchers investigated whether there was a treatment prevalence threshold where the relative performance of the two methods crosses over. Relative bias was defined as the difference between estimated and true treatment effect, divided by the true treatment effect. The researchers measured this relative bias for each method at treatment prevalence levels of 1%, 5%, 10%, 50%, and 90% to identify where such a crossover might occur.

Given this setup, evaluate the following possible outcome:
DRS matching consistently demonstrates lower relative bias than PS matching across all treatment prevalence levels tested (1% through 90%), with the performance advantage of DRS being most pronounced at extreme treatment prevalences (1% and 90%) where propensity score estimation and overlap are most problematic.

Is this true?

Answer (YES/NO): NO